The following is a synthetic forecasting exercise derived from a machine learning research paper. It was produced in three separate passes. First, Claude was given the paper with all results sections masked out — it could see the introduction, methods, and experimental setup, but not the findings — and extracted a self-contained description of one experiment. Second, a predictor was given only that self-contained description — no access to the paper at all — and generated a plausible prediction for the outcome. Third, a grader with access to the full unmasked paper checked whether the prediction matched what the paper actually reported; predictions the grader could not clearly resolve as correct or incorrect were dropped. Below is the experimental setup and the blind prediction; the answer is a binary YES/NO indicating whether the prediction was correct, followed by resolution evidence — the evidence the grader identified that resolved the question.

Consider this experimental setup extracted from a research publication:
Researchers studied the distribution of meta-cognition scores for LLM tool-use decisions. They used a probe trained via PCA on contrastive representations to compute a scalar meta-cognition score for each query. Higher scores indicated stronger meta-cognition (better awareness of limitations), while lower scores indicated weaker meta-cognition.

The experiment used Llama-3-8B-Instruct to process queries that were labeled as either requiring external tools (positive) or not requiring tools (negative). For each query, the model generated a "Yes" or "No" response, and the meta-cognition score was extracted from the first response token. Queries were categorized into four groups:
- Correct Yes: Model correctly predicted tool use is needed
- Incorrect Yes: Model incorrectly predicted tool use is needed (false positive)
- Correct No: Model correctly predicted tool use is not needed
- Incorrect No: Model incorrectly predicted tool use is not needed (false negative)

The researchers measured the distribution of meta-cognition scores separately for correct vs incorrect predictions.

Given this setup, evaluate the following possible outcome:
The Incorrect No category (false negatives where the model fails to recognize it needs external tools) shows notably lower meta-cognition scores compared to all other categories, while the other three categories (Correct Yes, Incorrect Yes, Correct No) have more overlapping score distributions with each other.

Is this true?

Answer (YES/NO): NO